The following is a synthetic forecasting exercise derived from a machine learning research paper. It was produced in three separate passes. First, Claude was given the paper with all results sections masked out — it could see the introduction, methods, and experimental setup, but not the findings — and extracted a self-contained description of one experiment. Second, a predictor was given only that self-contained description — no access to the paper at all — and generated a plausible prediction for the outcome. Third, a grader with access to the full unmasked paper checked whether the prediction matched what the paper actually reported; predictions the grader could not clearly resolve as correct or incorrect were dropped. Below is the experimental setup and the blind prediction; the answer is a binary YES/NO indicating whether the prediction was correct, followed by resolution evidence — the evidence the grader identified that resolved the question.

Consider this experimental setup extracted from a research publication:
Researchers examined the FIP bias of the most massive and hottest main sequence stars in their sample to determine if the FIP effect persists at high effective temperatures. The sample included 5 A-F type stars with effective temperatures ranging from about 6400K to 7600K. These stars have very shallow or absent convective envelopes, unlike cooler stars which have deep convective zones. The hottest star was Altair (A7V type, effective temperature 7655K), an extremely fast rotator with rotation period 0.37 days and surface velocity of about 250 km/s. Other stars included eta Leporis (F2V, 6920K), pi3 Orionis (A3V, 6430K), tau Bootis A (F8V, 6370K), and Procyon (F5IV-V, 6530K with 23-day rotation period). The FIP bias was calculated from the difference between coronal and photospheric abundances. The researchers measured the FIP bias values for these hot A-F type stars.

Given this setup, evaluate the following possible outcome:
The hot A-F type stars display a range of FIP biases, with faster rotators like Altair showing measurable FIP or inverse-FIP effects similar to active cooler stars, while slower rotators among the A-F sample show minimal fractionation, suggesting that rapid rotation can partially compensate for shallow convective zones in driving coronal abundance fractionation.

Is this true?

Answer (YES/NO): NO